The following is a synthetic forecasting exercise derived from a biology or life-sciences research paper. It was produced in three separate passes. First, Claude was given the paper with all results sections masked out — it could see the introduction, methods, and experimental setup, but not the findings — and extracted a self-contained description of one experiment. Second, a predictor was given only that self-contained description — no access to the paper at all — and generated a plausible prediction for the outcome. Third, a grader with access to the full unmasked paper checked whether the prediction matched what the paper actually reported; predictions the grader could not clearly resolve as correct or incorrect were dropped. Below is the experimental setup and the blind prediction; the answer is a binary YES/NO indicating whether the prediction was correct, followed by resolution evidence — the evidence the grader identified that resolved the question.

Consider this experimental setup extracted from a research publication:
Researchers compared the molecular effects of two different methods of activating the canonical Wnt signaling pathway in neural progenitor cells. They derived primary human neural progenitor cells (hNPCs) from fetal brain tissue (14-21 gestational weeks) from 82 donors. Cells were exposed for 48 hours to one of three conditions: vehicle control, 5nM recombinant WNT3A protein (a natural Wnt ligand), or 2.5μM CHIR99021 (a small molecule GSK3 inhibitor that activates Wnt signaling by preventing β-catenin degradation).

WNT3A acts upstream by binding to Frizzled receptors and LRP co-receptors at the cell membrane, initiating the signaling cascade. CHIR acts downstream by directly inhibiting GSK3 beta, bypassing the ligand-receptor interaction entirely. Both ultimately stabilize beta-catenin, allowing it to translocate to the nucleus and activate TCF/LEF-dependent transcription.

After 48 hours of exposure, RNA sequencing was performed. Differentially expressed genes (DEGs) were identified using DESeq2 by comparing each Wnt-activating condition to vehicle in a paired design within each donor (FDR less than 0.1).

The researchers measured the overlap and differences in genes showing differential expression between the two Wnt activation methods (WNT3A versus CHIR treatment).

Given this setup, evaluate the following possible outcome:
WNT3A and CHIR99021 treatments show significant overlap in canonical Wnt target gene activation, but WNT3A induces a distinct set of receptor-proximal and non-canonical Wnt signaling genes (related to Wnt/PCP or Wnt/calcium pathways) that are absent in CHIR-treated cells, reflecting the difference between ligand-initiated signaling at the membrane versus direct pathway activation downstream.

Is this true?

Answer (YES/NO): NO